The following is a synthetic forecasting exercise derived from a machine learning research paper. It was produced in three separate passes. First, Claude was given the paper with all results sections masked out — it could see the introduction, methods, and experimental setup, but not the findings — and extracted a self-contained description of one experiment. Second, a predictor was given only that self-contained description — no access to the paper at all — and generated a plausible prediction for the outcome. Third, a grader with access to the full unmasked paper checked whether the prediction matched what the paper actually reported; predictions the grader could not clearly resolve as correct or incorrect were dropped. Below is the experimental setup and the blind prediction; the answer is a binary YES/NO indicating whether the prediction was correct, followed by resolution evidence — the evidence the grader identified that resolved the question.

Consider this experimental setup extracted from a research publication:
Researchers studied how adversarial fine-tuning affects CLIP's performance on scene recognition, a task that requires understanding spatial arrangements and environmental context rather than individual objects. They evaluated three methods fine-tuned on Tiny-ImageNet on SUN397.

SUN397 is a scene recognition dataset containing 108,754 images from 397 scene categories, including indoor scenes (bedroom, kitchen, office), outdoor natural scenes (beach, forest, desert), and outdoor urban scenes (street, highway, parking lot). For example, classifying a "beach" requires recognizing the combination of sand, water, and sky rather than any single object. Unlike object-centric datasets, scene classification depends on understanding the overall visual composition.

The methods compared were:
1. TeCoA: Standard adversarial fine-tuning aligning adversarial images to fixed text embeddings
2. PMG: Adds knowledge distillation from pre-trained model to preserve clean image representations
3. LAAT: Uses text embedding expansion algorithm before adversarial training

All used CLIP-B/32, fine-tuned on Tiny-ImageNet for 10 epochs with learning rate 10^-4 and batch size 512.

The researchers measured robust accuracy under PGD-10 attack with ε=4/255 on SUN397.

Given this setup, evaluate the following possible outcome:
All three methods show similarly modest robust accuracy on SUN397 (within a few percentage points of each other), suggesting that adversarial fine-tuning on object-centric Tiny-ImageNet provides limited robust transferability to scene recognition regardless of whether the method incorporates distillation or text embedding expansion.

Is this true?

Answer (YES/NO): YES